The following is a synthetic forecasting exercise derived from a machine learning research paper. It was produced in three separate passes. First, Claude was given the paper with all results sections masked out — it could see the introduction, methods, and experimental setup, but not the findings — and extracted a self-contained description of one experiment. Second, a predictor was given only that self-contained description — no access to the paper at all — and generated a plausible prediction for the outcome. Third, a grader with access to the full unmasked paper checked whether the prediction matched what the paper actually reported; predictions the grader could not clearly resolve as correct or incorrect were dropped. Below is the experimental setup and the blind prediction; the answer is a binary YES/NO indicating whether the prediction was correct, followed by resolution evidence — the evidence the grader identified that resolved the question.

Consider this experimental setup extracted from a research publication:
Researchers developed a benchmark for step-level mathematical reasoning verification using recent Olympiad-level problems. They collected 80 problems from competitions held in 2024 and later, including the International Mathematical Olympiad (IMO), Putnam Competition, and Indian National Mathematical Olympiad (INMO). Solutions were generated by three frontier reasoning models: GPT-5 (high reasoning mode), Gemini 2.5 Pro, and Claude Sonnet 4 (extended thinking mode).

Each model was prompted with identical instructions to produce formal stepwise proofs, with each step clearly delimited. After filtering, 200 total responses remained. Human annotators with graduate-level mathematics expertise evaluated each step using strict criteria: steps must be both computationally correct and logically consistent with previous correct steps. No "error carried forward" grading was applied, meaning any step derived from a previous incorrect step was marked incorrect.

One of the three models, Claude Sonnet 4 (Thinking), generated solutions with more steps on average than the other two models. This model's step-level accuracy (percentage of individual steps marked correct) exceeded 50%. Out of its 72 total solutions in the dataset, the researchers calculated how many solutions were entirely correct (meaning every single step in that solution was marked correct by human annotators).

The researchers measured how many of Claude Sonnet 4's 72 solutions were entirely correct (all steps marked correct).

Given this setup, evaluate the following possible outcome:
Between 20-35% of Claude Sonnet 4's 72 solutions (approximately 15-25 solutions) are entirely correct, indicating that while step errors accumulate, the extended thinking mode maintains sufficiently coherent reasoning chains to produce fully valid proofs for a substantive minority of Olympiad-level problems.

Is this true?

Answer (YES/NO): NO